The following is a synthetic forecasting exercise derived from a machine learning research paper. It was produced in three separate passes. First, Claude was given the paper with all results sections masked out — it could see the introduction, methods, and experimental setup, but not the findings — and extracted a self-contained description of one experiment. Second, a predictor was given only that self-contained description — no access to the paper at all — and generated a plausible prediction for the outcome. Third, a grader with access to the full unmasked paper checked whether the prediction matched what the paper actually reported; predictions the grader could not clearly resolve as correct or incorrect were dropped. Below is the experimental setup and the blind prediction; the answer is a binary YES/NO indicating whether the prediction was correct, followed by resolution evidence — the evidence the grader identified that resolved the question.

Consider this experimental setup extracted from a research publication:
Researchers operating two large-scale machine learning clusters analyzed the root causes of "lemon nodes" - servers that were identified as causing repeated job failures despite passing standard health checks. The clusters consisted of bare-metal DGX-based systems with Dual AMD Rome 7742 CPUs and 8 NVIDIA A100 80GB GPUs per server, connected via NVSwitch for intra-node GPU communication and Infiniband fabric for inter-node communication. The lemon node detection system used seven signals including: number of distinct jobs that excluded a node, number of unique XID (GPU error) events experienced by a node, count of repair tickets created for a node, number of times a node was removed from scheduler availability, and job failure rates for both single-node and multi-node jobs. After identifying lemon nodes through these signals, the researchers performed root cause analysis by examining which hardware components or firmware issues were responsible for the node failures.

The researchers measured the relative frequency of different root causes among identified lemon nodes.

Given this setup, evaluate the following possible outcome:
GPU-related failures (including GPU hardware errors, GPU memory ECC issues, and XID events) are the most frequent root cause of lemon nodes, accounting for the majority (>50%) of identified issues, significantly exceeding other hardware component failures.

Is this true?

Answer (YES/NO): NO